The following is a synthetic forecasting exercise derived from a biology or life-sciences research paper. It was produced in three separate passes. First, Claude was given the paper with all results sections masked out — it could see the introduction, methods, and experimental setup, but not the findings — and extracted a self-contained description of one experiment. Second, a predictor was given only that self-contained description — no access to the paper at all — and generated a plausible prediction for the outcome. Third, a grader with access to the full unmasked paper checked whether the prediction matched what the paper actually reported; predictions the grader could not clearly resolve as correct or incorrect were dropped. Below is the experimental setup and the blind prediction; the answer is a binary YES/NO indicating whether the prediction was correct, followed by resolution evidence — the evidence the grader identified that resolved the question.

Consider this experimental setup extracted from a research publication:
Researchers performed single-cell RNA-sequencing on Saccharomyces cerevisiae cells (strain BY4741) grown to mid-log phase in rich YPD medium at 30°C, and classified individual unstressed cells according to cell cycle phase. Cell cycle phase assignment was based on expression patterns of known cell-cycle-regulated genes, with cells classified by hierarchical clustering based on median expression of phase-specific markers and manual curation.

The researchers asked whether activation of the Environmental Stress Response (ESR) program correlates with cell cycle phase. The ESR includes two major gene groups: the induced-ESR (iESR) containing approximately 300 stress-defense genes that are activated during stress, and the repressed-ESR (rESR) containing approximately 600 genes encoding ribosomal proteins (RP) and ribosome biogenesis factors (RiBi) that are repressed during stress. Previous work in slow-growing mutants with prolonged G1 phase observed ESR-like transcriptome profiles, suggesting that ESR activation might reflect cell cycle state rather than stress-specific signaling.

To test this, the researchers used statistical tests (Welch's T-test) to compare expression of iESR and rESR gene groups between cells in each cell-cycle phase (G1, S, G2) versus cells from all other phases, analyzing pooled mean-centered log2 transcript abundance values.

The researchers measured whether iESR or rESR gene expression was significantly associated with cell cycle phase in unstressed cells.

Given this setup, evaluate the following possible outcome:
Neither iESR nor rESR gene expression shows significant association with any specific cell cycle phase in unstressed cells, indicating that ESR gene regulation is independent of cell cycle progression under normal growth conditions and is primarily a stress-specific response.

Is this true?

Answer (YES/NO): NO